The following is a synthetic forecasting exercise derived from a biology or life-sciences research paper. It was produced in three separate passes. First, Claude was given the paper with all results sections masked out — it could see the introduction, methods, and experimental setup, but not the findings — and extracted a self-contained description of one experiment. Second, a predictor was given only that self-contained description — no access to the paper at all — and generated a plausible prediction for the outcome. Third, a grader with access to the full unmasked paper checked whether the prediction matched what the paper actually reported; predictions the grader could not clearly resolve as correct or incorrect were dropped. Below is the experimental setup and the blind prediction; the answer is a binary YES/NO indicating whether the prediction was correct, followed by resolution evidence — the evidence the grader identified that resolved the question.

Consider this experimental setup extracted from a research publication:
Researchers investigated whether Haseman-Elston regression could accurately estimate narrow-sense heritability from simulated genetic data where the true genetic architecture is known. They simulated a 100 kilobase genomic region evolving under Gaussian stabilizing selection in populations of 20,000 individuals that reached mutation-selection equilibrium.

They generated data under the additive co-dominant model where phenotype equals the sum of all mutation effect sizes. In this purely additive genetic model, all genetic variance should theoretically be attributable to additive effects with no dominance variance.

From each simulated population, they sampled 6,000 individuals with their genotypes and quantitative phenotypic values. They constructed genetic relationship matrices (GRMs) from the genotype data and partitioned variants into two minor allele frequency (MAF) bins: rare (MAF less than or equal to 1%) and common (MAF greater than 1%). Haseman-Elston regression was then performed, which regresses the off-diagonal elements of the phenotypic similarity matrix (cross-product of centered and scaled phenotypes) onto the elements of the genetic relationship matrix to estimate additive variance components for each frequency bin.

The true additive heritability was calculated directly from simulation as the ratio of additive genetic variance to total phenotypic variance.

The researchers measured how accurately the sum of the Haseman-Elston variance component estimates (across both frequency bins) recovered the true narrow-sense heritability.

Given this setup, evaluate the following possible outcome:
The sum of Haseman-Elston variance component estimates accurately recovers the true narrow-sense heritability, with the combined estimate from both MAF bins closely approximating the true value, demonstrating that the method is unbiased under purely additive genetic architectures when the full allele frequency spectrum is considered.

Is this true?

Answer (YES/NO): NO